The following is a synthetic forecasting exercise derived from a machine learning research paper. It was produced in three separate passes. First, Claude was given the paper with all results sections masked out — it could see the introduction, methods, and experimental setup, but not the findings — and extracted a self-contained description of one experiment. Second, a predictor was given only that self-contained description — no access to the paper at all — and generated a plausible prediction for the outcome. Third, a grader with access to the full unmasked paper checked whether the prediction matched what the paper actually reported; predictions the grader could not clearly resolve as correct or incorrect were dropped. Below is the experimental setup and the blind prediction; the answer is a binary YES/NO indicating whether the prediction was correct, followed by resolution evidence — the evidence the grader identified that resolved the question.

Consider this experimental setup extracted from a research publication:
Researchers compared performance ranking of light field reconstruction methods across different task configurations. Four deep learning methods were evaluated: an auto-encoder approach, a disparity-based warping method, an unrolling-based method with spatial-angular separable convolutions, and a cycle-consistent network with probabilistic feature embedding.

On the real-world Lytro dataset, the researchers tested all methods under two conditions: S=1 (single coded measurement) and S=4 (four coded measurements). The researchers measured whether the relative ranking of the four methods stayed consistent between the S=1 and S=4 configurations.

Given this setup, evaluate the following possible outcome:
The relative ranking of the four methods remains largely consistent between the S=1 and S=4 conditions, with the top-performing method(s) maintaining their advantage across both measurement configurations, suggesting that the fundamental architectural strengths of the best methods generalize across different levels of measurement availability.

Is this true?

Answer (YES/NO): NO